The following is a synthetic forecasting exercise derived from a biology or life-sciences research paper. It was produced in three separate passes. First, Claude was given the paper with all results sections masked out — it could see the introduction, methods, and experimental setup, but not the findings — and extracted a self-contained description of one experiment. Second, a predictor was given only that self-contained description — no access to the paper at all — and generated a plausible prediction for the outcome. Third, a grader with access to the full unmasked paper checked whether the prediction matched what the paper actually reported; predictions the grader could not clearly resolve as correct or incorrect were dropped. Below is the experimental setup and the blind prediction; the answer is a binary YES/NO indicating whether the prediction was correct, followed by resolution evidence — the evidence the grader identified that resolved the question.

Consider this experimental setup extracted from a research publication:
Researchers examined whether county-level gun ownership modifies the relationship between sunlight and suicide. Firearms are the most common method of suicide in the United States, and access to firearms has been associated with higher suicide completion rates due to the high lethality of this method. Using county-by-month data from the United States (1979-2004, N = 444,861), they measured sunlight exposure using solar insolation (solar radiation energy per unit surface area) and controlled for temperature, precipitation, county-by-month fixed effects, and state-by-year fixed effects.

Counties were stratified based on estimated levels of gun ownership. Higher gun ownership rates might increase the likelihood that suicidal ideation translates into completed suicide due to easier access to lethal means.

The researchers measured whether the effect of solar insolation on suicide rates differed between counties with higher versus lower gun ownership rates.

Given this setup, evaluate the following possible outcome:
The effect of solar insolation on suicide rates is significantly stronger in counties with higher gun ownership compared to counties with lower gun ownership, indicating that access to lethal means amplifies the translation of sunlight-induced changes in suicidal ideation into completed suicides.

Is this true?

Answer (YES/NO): NO